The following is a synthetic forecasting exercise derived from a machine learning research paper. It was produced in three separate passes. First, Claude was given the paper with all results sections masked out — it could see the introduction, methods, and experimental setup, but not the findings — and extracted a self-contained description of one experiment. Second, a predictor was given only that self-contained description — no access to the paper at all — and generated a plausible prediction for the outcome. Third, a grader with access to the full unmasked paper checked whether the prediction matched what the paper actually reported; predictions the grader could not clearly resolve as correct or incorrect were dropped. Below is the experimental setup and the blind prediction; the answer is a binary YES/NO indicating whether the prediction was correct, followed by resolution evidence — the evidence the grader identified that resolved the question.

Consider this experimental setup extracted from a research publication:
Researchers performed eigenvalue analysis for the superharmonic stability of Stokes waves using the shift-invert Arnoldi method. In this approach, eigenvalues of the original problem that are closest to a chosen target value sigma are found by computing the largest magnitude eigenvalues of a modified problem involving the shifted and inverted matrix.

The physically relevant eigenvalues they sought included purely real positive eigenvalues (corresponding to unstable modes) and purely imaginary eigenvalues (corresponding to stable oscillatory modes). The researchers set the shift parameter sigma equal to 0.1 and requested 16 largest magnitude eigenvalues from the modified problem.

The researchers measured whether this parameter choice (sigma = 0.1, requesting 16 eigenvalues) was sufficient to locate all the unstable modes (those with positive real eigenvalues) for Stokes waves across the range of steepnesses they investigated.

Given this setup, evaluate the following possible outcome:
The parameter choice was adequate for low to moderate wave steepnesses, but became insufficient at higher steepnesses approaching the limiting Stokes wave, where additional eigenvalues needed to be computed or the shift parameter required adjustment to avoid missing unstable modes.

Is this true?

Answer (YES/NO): NO